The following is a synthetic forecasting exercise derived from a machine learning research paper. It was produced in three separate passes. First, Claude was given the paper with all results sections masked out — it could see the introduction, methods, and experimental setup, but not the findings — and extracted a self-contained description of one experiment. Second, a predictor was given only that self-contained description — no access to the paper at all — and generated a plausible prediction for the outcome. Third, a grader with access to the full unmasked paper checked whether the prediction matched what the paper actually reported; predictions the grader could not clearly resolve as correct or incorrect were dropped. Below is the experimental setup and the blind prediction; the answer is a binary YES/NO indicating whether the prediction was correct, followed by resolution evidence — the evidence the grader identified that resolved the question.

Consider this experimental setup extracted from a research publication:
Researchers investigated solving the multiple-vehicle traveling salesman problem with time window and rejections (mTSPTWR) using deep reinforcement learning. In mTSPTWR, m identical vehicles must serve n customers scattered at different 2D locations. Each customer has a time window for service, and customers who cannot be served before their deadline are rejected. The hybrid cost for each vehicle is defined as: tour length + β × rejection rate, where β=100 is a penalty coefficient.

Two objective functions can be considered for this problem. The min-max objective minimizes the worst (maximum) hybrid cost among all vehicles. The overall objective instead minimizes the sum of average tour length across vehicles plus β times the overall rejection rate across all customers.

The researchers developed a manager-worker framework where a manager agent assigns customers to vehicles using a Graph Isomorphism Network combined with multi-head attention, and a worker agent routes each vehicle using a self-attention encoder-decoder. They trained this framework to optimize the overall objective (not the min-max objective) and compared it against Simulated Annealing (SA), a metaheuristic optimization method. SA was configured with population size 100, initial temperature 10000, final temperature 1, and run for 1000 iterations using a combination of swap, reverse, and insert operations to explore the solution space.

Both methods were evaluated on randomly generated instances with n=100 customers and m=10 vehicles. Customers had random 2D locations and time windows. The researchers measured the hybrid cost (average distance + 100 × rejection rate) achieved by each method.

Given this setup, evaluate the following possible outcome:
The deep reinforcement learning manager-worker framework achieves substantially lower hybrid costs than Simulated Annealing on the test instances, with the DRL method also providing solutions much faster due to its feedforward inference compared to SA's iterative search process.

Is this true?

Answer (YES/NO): NO